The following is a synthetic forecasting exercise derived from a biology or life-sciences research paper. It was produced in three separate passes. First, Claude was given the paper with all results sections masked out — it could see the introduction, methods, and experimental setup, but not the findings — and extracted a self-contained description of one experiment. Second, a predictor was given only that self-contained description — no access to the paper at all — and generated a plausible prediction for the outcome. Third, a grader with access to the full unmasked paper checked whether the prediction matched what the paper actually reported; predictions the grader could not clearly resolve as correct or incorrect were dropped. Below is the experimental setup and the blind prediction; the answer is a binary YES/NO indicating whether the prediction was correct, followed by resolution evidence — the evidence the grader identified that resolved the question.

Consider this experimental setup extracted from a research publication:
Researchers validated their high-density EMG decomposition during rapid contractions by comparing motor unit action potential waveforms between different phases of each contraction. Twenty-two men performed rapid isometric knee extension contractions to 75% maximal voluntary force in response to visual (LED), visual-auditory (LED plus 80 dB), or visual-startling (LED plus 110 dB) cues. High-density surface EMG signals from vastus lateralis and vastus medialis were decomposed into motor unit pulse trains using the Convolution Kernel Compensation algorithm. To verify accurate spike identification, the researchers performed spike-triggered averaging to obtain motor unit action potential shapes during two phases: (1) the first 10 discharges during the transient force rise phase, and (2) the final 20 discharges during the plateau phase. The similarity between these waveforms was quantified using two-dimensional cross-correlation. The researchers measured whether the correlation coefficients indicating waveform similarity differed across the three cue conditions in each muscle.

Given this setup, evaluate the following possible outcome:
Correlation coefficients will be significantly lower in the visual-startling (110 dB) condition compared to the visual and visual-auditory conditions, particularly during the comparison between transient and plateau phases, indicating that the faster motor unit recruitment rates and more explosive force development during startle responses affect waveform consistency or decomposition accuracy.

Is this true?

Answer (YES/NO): NO